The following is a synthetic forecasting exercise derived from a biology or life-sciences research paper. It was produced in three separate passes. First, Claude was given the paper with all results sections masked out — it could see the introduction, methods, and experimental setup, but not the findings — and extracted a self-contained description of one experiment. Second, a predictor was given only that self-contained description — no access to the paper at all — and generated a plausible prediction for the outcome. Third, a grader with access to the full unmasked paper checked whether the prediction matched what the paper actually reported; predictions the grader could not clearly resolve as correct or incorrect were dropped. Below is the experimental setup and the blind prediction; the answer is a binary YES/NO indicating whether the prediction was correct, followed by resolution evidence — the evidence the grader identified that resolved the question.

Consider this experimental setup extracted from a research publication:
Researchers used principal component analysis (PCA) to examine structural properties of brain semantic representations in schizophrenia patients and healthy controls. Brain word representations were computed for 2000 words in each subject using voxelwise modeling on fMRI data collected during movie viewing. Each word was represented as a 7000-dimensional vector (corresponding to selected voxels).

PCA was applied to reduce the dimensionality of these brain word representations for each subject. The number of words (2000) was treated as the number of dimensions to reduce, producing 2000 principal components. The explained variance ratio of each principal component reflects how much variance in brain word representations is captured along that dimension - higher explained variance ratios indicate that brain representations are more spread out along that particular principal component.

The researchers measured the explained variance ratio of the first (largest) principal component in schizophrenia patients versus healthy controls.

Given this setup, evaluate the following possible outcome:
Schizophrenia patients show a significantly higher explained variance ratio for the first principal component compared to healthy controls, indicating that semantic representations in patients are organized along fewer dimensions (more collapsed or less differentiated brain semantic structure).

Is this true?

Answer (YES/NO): NO